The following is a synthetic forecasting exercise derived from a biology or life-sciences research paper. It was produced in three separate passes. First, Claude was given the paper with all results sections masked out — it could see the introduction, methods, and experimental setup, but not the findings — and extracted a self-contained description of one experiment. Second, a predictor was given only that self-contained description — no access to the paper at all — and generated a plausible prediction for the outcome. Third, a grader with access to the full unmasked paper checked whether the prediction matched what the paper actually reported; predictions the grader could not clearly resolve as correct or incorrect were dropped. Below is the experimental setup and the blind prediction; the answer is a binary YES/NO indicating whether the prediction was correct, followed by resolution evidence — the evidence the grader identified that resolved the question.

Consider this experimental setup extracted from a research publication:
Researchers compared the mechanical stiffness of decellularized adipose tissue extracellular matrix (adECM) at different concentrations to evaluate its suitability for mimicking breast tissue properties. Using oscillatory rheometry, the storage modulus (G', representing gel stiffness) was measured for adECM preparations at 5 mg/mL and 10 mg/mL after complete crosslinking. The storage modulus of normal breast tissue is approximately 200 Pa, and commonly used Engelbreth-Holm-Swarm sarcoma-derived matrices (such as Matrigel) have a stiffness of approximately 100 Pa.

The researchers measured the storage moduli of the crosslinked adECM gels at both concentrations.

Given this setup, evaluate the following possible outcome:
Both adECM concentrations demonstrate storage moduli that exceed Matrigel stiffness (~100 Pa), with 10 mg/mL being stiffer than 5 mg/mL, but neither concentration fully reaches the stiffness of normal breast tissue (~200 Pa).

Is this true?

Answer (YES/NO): NO